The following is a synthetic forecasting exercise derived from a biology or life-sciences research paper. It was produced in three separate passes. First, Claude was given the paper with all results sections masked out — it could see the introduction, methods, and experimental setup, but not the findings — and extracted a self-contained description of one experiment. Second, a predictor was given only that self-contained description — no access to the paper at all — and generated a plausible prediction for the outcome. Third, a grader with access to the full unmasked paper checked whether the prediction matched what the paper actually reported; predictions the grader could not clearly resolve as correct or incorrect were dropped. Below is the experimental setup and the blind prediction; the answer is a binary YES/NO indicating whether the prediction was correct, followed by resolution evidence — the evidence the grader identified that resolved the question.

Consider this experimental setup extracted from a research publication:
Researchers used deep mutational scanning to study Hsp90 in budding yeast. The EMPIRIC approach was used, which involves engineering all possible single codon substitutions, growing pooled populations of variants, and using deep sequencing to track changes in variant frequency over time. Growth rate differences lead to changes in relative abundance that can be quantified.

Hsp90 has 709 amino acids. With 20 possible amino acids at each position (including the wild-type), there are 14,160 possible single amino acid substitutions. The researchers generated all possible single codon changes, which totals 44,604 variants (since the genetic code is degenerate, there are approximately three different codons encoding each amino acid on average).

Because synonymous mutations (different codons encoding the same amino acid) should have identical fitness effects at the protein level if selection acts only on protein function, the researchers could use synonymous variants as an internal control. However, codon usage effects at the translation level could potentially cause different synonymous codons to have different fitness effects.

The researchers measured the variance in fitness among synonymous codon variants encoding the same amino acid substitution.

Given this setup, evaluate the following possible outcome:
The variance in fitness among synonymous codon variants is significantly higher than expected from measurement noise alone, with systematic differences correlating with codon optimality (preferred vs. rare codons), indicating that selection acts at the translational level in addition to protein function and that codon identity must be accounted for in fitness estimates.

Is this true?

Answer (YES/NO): NO